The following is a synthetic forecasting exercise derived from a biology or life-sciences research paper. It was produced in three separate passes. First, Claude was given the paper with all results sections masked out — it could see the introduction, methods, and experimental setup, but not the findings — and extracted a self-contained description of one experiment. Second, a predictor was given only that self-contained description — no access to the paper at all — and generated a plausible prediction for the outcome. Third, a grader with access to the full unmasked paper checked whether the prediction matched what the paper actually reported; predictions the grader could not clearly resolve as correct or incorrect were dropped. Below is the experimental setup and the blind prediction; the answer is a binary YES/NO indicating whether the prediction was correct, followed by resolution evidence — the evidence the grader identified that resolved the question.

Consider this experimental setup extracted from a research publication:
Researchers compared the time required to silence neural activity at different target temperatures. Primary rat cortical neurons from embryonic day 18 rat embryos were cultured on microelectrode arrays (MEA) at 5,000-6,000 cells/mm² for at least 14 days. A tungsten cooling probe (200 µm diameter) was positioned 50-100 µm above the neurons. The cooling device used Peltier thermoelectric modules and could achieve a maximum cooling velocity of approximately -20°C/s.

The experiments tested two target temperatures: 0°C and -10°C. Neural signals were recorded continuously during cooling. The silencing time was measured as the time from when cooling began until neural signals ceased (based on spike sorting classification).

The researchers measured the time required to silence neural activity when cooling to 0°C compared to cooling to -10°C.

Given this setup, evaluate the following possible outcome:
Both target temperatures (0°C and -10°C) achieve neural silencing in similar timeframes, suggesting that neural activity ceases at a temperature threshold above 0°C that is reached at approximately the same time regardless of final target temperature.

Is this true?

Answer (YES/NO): NO